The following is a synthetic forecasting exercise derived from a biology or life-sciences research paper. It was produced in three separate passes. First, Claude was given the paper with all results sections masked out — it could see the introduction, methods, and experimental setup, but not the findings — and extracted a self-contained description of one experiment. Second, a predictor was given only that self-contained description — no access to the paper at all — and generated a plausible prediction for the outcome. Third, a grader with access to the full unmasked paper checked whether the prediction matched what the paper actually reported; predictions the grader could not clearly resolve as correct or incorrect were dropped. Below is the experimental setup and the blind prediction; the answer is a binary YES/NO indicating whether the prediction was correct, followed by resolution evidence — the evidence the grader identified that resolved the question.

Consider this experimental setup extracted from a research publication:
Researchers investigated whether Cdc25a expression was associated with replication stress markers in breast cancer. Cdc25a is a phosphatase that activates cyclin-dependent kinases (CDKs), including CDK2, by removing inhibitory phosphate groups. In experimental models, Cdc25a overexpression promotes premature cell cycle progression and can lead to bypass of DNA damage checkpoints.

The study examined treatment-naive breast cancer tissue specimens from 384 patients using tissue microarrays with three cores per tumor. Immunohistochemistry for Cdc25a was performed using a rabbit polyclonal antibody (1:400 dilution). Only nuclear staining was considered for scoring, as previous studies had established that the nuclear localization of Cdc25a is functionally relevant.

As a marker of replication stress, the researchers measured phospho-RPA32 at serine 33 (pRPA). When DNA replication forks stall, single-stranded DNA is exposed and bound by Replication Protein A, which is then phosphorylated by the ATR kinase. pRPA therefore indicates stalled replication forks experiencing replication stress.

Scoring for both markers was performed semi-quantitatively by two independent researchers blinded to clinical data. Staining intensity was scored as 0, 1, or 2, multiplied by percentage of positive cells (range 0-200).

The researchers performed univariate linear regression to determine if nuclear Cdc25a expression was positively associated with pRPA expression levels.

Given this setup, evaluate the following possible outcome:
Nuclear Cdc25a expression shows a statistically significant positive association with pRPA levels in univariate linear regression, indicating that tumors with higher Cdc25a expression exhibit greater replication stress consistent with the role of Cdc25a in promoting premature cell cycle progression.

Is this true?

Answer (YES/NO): NO